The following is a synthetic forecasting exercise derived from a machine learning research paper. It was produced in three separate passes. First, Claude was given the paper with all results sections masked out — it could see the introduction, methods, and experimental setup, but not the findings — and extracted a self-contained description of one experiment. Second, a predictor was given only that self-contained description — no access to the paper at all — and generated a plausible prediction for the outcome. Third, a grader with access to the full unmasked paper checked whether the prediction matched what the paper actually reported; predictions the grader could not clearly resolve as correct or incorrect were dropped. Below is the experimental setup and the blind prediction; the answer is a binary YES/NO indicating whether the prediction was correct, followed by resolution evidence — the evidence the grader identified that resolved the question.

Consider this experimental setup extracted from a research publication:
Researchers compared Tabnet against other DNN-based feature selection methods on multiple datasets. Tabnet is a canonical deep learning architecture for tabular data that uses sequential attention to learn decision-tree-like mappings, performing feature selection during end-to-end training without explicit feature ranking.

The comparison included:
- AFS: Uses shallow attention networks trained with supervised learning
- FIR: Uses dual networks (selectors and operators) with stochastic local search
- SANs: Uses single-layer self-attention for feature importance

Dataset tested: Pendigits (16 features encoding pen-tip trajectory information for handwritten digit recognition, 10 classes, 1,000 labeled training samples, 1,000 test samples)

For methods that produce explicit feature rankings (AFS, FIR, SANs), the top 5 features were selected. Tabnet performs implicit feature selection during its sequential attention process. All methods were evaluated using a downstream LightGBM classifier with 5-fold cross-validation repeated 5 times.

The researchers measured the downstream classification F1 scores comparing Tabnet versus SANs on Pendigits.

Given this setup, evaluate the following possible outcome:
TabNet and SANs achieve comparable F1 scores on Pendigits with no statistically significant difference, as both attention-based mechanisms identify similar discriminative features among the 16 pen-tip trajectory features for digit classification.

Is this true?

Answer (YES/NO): YES